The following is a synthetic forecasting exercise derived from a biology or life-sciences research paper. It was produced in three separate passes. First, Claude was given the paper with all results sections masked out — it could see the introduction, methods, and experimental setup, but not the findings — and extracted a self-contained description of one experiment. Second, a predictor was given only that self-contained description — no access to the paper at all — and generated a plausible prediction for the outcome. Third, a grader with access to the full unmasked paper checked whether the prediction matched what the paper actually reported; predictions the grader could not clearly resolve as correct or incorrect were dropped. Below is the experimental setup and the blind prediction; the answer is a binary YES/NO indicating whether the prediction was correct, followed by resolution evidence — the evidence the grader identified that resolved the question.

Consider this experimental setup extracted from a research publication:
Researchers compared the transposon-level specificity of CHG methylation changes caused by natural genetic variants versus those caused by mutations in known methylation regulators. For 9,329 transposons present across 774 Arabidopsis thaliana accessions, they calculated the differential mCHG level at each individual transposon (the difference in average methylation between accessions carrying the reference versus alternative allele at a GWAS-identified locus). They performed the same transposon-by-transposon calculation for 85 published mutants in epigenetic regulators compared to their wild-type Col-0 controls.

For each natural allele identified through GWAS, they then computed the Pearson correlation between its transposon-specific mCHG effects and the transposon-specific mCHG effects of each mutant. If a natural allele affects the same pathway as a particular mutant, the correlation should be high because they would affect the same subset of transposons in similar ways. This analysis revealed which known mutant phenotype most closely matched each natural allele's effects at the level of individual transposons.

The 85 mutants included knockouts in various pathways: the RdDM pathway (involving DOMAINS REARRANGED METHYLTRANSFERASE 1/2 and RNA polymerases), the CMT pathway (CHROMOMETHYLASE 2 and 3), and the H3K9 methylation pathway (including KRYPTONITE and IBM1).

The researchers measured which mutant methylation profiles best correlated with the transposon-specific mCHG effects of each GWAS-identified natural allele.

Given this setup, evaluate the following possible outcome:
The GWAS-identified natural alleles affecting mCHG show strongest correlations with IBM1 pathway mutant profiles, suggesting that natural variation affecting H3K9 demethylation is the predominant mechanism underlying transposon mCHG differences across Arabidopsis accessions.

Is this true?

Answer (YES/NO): NO